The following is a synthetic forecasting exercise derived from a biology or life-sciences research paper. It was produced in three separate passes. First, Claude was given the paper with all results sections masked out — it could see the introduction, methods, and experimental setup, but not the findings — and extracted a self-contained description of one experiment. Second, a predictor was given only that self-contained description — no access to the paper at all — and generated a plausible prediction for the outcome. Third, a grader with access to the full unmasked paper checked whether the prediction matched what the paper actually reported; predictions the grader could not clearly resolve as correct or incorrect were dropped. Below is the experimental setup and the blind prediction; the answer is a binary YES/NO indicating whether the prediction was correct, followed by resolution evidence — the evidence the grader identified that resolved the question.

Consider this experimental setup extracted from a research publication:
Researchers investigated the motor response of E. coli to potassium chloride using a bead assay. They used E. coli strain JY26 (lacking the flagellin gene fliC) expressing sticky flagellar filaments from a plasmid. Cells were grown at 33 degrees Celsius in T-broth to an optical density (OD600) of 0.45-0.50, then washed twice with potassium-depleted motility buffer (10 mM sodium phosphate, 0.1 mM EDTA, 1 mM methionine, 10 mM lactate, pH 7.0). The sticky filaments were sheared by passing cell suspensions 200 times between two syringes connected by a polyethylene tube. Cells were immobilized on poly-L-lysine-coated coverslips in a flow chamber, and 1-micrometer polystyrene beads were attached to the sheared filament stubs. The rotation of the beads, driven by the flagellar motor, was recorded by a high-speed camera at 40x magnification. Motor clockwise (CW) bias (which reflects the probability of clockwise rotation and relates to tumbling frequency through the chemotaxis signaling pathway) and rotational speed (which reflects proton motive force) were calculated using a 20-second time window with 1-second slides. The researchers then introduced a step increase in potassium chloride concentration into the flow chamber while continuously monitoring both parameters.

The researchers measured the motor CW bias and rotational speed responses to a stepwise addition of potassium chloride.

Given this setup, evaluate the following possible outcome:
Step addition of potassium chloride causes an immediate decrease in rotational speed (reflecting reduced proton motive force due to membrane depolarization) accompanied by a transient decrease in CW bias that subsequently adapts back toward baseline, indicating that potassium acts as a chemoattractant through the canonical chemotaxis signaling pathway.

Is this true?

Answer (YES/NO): NO